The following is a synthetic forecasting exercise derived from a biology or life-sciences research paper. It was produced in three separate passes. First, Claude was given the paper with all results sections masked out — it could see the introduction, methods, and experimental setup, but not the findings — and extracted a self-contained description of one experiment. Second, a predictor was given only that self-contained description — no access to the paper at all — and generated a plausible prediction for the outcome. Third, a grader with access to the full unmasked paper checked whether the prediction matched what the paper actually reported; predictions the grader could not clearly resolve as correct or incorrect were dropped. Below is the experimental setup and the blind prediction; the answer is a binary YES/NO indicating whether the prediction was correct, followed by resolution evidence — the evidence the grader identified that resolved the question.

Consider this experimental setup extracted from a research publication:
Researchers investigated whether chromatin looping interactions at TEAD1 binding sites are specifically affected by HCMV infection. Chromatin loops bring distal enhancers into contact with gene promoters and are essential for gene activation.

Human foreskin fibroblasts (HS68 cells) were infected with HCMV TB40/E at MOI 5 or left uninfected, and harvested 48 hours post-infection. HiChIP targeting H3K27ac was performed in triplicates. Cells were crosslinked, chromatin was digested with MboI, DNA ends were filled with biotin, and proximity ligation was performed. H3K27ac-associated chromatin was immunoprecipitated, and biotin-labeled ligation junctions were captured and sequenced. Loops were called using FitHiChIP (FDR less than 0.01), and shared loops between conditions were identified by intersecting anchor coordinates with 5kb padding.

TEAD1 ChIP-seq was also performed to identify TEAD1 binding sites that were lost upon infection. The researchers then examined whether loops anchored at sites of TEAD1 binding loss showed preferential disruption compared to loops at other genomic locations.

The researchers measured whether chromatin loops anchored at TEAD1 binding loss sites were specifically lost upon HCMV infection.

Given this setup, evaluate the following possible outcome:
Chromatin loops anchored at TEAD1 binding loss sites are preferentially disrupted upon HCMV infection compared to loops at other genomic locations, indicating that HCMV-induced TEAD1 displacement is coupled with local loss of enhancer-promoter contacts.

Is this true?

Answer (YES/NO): YES